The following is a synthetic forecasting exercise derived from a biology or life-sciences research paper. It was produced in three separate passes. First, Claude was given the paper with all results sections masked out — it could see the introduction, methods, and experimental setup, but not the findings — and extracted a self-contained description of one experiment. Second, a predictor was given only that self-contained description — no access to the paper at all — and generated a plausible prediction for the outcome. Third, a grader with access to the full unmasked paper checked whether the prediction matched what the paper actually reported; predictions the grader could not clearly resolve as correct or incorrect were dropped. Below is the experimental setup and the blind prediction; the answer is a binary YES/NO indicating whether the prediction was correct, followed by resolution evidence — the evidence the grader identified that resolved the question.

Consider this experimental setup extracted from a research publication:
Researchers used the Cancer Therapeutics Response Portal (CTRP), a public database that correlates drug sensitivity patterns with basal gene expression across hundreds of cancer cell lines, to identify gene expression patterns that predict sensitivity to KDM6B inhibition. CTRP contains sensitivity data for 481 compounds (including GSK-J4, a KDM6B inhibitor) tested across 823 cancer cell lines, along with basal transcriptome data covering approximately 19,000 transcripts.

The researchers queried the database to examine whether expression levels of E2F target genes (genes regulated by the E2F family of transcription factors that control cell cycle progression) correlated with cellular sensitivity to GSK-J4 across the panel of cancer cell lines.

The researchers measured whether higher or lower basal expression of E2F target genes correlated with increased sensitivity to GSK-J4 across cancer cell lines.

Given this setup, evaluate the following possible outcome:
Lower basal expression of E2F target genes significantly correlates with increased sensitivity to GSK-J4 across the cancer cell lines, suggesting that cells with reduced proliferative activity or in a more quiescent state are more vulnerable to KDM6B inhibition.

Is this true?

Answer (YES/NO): NO